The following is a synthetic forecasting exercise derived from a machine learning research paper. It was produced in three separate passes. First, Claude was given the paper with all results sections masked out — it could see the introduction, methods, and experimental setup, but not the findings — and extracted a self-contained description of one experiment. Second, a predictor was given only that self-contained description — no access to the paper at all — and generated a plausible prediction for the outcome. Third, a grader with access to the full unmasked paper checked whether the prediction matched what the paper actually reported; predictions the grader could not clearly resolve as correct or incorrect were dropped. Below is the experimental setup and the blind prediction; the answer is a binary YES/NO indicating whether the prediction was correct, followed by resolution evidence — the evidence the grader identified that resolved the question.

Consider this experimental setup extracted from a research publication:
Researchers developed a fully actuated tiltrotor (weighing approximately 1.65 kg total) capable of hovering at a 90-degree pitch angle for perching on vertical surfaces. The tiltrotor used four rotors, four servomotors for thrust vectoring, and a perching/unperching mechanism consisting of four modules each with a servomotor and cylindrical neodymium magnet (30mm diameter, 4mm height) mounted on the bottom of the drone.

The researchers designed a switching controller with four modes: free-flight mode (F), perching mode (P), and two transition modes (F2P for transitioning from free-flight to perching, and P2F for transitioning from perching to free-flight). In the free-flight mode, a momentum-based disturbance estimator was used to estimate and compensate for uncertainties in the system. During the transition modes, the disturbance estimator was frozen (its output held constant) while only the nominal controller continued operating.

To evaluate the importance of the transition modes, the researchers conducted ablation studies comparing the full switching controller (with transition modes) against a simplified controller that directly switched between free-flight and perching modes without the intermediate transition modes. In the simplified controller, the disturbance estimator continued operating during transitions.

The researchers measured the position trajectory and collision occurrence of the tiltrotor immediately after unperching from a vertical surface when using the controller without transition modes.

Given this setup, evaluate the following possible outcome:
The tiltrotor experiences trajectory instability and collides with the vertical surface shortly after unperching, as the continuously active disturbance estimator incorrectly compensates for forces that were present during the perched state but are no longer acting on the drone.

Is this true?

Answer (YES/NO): NO